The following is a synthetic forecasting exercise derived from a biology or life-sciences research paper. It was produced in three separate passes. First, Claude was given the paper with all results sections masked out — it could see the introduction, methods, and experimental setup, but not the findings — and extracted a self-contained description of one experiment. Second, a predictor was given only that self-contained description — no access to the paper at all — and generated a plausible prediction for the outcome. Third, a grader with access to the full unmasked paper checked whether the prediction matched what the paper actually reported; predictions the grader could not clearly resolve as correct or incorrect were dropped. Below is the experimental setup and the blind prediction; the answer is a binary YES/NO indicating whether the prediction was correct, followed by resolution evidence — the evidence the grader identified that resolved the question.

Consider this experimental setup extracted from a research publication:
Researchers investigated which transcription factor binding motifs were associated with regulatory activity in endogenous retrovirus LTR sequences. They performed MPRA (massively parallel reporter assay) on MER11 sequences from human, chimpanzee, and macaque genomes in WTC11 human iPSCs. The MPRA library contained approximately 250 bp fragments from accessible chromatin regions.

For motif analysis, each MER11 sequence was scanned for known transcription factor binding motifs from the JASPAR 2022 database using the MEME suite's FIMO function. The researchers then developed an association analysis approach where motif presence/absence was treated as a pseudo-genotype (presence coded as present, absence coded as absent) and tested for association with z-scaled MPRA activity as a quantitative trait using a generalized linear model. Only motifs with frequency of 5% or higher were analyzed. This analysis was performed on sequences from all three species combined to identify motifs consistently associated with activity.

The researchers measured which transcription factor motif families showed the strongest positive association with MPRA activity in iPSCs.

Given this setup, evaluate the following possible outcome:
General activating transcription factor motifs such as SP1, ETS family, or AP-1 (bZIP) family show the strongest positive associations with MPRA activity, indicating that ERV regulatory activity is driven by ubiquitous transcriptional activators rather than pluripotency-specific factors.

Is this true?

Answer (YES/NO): NO